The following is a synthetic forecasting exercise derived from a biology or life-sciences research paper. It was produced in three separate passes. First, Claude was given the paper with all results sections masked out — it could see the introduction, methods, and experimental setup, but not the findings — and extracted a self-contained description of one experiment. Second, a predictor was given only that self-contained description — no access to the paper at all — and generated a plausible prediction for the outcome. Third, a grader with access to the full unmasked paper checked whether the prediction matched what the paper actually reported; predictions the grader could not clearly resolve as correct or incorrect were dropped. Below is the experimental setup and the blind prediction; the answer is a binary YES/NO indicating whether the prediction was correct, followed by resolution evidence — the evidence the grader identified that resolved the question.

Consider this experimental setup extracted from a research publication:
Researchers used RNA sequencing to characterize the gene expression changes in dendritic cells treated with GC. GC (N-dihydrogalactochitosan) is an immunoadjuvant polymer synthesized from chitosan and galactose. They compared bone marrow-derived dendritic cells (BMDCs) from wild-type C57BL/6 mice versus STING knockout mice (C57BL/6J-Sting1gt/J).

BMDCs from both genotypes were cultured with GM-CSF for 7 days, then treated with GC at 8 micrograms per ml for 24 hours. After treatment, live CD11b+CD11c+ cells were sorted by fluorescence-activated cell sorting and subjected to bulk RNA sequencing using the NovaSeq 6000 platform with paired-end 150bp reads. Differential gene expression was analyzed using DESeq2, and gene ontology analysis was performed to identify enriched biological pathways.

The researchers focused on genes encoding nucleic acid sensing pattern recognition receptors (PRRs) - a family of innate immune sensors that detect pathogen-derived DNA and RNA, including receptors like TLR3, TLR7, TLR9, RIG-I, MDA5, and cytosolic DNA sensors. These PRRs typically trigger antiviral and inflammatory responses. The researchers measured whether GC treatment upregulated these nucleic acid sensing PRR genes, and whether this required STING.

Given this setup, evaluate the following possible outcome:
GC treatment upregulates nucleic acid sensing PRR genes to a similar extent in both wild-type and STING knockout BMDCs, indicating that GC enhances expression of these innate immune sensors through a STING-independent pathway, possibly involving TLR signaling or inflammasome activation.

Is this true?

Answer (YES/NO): NO